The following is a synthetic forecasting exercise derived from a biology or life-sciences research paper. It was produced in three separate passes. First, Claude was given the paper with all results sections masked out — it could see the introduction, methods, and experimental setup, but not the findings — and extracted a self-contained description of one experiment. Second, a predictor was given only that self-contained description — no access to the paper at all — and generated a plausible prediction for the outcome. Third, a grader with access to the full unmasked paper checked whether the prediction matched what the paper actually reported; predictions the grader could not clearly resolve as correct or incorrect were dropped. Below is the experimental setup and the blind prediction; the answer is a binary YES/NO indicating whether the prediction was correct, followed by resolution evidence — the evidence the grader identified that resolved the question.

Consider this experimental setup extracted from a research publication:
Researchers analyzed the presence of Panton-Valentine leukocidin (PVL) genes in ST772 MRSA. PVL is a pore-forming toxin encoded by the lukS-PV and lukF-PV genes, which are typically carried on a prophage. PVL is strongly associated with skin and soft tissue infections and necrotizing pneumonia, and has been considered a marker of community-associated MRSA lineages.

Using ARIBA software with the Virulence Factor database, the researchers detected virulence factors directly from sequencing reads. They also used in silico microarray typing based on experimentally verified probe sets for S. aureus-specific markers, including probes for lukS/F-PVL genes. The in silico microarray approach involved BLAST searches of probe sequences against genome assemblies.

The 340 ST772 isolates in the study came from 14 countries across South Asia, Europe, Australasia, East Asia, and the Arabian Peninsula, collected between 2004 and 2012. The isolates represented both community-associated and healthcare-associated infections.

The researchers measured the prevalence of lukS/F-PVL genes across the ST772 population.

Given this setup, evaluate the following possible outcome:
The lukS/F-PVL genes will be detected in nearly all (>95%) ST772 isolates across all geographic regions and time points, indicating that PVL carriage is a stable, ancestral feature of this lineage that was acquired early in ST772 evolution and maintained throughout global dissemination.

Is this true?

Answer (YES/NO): YES